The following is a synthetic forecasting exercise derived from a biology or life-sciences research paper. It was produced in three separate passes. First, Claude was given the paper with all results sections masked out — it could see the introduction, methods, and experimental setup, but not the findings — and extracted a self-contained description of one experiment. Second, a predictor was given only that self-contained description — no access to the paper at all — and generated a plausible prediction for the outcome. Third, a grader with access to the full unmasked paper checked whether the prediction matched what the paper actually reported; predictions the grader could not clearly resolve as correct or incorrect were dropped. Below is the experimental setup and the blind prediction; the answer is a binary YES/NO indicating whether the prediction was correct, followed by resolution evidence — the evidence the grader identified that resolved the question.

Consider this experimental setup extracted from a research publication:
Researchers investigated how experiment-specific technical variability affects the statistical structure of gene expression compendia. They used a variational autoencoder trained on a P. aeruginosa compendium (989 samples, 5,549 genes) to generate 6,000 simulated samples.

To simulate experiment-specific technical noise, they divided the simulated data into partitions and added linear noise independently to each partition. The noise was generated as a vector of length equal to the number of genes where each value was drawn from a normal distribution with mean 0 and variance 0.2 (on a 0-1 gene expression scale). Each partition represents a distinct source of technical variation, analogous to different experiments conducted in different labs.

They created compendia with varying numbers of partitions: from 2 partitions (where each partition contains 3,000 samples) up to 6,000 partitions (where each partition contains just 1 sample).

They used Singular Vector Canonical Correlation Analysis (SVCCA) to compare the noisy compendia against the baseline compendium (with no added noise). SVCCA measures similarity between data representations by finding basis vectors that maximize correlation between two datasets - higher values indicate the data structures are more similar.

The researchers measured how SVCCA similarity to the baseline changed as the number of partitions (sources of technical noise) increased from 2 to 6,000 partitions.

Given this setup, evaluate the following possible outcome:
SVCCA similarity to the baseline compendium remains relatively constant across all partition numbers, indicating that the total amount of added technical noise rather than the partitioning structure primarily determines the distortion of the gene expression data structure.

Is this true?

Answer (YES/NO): NO